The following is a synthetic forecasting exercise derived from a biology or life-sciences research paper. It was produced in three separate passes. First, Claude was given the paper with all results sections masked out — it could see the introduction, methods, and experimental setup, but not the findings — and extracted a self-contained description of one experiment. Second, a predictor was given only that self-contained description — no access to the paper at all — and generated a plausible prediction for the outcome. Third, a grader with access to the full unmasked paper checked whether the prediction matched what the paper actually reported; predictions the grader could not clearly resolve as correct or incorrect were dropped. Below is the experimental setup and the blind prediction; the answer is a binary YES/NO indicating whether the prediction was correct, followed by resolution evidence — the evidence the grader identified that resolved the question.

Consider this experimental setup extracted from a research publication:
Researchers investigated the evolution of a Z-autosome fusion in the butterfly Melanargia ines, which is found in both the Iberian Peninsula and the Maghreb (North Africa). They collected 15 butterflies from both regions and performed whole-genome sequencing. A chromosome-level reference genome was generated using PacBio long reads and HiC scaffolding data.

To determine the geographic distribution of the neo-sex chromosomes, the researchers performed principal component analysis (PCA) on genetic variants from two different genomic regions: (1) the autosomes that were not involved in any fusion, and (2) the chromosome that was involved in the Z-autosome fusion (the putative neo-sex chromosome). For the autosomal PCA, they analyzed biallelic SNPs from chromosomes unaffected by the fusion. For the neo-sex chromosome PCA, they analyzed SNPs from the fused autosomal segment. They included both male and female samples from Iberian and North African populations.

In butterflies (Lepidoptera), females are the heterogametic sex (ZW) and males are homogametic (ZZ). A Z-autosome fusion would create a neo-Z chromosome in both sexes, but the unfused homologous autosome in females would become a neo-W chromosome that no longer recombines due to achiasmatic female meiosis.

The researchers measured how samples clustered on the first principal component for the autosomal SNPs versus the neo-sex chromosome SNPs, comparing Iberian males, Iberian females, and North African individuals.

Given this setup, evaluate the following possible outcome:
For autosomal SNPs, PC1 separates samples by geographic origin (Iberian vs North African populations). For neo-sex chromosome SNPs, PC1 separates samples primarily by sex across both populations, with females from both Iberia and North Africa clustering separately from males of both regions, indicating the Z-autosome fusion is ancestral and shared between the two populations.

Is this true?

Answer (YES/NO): NO